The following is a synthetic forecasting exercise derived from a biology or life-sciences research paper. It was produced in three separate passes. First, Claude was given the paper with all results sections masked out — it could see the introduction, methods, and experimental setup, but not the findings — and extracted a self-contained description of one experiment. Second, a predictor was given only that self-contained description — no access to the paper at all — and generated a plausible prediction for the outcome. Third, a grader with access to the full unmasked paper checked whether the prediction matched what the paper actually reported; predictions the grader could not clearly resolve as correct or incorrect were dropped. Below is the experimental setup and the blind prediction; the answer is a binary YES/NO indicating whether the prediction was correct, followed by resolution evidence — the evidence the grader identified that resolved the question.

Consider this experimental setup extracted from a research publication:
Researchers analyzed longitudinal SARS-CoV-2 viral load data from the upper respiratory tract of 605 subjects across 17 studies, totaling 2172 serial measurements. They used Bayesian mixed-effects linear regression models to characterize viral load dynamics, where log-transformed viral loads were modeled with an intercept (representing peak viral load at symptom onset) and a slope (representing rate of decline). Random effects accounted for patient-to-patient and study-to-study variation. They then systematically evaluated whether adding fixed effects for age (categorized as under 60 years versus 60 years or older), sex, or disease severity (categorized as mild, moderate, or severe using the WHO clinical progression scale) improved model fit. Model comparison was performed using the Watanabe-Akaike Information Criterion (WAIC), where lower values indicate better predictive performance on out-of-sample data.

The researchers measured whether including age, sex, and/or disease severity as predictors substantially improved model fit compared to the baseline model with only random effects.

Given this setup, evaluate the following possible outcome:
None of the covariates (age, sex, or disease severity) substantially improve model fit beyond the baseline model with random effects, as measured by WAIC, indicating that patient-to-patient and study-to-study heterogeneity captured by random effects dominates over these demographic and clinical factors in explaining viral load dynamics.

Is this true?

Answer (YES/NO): YES